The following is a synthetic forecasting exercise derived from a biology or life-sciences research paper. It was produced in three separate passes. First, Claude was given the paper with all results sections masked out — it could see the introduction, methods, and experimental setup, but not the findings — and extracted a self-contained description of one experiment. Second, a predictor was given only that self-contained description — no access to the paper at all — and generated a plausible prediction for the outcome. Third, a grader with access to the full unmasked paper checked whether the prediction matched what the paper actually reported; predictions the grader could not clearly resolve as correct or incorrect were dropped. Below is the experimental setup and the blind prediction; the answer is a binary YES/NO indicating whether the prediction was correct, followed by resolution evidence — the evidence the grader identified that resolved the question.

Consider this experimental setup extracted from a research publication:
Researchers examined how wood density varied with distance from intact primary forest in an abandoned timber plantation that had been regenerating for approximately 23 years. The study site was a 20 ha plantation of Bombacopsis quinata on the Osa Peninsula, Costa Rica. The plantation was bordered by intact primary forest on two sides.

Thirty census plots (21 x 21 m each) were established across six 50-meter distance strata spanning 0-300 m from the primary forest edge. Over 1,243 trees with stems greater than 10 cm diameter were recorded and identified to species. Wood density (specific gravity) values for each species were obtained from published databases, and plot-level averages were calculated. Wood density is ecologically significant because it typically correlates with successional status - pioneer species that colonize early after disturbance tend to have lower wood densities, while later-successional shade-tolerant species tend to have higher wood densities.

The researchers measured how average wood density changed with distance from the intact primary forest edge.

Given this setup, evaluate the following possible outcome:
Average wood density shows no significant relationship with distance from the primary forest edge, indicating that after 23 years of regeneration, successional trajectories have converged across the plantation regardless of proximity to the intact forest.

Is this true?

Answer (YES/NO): NO